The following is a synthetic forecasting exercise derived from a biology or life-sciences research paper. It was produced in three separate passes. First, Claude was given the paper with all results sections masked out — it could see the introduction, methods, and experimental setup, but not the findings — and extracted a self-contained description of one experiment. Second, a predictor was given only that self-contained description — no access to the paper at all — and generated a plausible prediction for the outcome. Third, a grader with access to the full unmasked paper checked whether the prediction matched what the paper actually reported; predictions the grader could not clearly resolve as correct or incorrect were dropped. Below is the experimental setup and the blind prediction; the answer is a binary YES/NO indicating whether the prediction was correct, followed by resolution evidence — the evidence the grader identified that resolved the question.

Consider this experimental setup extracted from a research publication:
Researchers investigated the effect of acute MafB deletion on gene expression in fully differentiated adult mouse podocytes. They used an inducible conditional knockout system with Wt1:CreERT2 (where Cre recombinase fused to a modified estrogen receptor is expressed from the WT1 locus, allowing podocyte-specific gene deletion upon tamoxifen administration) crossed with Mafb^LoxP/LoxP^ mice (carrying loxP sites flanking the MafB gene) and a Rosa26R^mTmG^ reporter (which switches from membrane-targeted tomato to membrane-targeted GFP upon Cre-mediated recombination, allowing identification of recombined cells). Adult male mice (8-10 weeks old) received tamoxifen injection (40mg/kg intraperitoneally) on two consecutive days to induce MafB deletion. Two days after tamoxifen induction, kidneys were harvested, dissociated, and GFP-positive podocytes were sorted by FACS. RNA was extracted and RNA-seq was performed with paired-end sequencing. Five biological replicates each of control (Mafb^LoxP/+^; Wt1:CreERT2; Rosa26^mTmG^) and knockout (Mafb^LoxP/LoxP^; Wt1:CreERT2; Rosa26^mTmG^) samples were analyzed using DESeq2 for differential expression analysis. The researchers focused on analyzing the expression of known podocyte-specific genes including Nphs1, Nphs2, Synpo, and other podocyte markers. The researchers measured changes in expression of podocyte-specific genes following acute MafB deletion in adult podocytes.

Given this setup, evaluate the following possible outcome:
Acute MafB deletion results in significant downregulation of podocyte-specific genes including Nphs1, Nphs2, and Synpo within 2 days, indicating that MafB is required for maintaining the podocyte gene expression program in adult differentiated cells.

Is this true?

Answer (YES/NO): NO